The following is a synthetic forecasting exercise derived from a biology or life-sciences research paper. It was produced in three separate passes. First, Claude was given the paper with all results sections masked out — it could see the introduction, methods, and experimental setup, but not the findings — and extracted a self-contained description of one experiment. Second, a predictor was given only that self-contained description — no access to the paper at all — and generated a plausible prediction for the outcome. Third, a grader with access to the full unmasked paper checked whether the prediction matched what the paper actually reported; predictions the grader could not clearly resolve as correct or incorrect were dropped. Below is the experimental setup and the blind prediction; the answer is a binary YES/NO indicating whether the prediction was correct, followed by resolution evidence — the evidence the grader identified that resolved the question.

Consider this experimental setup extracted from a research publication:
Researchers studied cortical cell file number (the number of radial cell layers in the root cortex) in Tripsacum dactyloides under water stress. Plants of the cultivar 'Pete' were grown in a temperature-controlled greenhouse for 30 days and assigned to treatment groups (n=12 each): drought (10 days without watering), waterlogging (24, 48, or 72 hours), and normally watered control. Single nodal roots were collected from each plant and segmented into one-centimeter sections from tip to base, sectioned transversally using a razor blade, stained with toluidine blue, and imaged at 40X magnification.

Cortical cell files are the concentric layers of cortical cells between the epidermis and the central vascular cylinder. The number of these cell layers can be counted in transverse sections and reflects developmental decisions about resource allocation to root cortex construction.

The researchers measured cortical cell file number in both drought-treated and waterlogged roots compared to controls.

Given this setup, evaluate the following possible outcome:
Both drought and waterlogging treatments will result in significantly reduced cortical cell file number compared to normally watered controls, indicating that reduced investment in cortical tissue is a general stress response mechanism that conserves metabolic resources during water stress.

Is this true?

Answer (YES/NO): YES